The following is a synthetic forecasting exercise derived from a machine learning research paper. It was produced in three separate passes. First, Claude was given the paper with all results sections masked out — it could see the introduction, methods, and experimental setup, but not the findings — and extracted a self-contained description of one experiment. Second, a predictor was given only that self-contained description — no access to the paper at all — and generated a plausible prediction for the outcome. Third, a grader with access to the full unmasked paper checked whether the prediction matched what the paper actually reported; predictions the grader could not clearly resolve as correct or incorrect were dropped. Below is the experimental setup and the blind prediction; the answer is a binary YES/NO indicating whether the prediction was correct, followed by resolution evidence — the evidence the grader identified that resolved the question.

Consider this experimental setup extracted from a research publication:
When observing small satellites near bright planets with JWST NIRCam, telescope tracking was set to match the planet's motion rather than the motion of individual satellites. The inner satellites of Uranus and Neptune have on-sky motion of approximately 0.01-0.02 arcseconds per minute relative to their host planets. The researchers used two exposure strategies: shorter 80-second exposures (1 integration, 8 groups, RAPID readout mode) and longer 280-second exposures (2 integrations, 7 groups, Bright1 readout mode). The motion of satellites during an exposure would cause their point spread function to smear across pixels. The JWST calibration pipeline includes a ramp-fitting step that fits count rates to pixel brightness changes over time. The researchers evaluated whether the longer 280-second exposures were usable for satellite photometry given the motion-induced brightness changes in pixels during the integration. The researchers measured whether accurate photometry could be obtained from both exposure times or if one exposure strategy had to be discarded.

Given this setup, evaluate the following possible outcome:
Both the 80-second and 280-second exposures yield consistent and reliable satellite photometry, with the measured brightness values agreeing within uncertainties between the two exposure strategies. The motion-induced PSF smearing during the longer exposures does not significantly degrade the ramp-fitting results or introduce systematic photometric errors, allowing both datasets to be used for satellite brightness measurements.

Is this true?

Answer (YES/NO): NO